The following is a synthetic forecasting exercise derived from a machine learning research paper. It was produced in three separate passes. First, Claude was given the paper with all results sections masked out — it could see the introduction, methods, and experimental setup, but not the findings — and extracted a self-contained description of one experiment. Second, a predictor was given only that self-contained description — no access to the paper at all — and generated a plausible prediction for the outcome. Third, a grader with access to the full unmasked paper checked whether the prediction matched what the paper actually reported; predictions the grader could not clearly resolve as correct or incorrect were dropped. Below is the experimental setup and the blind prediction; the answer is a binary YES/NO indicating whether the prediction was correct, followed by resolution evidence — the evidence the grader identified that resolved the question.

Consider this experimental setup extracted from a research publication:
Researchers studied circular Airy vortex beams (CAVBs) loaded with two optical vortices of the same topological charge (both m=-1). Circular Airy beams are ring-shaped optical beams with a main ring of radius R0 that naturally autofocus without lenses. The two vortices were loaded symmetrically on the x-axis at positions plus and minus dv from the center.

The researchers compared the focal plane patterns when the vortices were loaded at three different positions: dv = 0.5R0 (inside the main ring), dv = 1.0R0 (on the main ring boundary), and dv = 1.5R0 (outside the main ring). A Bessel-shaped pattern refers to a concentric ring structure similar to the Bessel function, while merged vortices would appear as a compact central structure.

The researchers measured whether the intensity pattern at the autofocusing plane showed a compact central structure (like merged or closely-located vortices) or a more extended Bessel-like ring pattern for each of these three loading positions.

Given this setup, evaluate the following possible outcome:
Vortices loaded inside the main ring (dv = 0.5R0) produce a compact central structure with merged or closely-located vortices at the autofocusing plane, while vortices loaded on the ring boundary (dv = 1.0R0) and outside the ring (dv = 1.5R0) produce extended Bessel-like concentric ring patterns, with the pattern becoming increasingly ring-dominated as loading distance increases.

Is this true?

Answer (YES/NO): NO